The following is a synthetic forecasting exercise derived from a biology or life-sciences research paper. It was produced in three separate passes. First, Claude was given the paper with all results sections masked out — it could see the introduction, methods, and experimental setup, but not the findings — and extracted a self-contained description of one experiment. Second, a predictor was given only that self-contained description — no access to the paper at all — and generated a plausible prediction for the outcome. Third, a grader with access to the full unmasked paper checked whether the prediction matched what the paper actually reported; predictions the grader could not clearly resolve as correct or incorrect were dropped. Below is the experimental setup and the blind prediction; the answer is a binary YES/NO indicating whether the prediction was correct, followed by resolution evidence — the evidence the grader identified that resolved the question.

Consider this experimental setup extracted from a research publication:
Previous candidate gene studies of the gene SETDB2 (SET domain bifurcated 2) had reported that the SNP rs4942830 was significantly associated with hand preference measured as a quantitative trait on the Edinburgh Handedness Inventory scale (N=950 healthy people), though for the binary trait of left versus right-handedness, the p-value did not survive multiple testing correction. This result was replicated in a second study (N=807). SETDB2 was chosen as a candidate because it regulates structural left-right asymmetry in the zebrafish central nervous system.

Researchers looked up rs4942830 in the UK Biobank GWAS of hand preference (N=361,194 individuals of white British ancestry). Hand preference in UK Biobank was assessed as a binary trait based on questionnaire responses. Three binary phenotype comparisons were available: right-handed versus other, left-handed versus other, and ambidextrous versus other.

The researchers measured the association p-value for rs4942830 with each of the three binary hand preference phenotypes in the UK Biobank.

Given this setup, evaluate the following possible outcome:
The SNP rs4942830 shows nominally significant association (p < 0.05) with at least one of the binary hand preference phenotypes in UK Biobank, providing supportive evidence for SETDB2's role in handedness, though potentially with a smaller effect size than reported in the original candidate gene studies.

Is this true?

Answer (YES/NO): NO